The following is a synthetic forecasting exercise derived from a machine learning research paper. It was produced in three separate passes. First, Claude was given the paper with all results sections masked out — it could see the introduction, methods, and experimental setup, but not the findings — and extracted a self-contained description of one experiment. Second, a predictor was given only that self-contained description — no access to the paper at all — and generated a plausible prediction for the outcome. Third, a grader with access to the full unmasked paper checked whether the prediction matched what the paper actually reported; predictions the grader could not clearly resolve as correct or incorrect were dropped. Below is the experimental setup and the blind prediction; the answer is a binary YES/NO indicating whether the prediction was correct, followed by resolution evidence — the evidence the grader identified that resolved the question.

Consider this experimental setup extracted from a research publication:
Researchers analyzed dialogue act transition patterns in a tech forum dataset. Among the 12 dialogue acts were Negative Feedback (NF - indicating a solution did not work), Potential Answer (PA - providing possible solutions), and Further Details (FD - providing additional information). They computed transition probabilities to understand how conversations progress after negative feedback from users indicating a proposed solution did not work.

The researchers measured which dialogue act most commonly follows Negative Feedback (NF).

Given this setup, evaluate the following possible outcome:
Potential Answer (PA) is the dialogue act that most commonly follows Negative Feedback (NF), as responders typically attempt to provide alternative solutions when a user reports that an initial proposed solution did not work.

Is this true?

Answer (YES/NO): YES